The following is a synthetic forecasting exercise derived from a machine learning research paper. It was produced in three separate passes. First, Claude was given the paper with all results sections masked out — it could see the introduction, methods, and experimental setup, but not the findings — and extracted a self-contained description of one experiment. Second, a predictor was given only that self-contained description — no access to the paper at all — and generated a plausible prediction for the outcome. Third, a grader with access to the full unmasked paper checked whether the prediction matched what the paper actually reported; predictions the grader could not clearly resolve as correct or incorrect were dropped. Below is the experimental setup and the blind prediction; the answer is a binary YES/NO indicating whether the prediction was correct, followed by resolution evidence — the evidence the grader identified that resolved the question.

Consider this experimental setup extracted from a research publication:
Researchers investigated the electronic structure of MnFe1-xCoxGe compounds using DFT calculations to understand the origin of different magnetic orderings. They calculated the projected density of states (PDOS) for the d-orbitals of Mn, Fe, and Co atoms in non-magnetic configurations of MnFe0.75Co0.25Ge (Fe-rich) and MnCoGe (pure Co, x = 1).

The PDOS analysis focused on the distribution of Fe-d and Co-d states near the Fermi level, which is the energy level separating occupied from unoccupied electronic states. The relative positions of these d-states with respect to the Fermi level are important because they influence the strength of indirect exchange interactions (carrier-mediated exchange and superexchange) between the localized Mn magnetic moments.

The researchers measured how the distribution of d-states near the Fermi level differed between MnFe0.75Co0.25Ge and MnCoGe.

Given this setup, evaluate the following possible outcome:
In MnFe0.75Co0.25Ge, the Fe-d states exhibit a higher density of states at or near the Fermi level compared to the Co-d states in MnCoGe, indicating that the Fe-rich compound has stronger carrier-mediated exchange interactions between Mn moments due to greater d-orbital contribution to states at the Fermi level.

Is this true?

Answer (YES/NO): NO